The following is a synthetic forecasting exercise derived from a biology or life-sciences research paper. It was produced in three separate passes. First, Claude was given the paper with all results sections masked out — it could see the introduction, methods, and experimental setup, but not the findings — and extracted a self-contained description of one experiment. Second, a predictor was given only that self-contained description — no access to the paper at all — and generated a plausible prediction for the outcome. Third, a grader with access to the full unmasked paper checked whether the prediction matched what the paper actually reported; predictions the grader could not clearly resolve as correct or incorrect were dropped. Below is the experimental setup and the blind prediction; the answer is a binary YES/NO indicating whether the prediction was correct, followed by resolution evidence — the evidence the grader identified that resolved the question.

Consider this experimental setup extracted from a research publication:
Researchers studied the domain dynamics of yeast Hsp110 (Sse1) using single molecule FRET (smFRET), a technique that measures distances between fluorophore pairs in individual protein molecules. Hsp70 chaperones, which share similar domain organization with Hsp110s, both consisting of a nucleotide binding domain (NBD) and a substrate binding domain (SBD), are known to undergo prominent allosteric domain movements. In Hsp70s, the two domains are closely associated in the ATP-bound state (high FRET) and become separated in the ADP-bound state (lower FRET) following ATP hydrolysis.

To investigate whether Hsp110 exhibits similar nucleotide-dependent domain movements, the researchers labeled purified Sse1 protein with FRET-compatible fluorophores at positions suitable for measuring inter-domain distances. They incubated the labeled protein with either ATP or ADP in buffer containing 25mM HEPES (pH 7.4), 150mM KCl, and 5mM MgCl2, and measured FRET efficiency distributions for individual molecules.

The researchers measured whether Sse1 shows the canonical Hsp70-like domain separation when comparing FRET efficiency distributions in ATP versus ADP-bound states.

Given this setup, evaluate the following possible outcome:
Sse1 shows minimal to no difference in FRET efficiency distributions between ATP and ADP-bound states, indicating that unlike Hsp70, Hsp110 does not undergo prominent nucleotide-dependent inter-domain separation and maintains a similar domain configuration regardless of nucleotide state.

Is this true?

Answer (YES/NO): YES